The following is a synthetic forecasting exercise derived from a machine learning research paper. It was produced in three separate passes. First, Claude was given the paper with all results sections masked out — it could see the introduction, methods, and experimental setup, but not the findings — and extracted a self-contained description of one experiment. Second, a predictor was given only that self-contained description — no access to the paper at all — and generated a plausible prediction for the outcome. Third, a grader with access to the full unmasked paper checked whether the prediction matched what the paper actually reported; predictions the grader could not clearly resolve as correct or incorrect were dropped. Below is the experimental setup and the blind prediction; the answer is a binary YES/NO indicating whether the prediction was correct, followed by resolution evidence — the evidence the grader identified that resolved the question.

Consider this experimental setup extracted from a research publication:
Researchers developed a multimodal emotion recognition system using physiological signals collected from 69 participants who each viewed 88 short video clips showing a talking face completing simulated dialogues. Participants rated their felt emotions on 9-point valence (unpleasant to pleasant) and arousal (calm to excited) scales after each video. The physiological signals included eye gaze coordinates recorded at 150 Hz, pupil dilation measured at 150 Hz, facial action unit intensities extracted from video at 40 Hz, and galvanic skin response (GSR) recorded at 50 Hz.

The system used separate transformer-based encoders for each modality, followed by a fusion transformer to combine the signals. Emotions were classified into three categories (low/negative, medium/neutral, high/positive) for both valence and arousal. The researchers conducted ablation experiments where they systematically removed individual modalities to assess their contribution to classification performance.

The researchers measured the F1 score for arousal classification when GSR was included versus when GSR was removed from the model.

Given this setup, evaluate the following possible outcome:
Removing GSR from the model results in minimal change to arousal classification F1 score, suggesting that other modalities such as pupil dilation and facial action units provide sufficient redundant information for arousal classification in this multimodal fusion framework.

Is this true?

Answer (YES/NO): YES